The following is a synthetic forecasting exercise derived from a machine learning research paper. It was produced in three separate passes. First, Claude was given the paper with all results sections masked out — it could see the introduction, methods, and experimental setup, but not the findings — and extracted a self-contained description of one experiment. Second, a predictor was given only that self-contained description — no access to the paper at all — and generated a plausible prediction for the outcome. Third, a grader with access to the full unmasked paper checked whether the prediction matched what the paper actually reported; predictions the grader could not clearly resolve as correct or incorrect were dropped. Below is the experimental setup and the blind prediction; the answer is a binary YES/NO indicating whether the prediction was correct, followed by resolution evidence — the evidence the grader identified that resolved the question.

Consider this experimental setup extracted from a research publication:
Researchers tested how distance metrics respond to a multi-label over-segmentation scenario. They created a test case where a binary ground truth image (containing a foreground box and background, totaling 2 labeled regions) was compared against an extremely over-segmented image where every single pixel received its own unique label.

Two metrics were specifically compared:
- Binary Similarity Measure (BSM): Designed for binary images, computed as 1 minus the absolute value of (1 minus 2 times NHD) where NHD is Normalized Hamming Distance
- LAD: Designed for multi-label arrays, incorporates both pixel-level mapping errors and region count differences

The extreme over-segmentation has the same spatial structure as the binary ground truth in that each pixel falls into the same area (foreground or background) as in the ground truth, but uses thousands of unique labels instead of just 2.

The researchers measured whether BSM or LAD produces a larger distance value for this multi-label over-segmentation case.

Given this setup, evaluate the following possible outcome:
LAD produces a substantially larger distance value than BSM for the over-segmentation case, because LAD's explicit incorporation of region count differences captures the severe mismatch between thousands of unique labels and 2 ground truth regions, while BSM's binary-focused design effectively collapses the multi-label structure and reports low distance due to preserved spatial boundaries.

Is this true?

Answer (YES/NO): YES